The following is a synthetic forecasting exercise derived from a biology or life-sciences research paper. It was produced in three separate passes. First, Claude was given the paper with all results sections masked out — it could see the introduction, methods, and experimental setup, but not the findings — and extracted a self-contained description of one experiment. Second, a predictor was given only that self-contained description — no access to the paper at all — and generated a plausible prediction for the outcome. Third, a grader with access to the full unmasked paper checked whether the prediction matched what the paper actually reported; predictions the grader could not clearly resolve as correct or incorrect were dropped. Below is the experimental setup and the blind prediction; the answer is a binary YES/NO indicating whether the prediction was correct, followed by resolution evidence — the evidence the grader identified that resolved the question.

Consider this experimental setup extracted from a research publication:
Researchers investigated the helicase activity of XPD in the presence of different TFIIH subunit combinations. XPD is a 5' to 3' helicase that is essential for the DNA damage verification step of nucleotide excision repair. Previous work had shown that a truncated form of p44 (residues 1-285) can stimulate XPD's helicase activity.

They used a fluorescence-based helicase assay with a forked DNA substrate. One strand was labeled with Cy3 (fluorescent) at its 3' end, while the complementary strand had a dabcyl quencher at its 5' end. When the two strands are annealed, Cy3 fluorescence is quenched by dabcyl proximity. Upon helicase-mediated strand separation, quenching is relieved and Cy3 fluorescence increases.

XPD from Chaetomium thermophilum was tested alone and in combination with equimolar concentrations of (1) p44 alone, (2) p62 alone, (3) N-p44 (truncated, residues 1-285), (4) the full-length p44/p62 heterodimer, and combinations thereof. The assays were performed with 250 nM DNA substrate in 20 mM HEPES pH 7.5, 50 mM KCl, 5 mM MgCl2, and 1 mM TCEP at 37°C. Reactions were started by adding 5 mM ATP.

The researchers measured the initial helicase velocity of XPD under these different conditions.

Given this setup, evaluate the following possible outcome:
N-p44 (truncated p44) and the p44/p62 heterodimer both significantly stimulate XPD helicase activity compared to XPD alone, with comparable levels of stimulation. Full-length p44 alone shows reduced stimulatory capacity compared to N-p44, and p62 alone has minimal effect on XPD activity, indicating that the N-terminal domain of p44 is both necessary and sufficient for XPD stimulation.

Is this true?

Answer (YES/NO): NO